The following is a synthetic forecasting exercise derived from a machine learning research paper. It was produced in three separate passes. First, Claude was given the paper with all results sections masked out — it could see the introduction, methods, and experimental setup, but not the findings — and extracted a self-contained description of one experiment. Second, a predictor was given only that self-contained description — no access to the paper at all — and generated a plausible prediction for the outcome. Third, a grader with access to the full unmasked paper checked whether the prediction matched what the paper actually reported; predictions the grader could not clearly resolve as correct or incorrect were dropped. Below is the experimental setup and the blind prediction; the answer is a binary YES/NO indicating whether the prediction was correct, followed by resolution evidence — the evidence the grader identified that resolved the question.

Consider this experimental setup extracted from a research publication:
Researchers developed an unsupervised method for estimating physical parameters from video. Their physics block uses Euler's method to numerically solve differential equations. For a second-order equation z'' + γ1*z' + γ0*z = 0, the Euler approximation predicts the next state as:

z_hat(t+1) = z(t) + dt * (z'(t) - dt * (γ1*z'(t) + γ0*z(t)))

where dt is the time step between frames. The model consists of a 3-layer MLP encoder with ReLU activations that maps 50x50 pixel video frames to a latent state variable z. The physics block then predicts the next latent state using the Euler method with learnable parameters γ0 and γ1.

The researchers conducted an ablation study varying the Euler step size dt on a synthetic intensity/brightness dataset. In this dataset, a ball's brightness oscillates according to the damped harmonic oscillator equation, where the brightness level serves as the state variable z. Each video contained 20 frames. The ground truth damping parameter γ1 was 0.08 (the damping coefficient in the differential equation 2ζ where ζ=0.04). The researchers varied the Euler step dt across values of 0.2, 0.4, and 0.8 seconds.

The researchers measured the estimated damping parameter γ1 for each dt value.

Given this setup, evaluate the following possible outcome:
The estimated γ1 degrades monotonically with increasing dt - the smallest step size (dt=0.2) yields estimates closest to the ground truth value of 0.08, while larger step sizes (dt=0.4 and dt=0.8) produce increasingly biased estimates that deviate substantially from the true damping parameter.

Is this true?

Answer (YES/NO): NO